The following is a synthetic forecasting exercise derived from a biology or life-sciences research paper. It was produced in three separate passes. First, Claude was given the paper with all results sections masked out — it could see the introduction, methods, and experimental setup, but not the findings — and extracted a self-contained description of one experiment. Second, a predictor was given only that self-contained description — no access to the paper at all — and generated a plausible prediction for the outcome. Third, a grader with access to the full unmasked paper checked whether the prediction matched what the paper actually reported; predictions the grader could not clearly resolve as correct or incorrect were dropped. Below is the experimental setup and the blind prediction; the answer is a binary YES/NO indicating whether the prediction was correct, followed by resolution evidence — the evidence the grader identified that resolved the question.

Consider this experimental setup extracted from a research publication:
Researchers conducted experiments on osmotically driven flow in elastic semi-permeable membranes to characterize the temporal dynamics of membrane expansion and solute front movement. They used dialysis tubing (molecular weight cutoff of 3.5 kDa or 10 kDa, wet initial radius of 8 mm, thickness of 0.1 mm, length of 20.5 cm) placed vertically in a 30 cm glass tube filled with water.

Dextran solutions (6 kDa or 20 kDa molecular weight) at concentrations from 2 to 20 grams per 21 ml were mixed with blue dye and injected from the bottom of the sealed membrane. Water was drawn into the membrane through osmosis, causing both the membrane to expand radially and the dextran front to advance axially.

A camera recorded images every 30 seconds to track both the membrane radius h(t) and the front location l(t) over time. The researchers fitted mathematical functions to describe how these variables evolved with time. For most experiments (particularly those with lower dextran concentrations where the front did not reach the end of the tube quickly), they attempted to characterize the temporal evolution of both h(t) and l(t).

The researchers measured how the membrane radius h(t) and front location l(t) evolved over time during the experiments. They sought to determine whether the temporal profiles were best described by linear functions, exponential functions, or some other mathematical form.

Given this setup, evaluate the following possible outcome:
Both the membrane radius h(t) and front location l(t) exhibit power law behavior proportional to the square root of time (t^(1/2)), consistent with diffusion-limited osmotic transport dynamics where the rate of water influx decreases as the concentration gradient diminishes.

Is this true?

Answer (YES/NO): NO